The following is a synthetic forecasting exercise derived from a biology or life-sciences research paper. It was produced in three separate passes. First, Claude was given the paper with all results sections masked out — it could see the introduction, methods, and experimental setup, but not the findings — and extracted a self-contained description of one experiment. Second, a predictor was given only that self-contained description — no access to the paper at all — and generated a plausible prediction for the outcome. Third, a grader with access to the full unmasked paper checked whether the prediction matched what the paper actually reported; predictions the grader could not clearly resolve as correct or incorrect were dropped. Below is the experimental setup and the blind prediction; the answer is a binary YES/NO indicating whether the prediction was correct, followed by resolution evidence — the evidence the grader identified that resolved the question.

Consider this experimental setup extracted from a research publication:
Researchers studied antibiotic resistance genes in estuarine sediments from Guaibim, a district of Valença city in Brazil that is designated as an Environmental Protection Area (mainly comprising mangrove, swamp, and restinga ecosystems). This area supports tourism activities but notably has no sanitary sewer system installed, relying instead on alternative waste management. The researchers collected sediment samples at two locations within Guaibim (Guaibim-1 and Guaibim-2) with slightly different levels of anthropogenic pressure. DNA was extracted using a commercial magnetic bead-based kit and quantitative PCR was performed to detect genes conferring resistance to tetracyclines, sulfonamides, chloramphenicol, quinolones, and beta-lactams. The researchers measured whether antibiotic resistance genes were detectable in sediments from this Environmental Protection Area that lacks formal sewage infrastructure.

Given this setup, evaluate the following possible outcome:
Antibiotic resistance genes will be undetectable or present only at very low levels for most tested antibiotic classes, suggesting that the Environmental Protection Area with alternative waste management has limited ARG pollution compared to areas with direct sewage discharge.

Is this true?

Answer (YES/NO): NO